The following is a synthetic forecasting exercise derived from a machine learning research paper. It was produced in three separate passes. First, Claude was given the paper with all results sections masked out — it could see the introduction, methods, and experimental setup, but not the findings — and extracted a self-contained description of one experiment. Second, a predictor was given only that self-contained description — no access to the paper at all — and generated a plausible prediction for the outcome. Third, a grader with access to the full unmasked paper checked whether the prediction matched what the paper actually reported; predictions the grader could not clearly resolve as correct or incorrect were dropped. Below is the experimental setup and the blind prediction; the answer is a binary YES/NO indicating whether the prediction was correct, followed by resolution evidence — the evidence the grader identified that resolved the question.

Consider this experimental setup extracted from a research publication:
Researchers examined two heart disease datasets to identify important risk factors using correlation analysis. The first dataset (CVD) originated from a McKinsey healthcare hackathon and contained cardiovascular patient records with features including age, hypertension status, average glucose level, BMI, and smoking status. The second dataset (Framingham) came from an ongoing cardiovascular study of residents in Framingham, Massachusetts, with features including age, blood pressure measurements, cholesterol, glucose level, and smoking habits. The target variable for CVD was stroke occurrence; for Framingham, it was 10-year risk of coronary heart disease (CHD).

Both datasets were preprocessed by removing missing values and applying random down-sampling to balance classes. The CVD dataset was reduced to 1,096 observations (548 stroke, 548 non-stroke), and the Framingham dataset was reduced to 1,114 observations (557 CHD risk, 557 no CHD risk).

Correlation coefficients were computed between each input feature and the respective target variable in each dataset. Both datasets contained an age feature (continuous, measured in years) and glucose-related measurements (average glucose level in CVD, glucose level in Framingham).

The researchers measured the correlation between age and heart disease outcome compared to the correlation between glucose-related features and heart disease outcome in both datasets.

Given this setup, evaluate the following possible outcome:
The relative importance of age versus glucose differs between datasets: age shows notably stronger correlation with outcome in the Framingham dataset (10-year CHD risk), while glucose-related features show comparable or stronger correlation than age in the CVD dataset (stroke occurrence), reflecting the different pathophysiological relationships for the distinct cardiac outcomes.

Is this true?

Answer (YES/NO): NO